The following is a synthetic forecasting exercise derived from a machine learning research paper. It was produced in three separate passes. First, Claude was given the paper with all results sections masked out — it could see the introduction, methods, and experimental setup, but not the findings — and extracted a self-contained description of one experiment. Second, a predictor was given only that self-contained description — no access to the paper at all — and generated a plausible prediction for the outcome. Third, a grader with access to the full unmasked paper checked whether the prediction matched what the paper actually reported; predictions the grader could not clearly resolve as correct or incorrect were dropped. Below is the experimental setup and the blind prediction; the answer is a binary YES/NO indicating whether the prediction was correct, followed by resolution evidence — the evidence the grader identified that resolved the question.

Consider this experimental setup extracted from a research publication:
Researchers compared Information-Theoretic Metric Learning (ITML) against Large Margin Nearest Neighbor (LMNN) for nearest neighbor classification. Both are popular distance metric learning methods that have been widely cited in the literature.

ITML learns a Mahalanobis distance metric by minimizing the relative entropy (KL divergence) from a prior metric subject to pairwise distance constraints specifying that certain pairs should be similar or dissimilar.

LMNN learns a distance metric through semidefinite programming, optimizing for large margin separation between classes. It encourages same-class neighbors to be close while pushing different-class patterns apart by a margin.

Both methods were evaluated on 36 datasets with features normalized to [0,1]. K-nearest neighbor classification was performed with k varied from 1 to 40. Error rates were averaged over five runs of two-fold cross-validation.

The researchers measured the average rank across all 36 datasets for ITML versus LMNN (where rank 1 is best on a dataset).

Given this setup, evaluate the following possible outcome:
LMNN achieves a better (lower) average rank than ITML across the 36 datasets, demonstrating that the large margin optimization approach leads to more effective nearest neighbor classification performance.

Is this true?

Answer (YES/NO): YES